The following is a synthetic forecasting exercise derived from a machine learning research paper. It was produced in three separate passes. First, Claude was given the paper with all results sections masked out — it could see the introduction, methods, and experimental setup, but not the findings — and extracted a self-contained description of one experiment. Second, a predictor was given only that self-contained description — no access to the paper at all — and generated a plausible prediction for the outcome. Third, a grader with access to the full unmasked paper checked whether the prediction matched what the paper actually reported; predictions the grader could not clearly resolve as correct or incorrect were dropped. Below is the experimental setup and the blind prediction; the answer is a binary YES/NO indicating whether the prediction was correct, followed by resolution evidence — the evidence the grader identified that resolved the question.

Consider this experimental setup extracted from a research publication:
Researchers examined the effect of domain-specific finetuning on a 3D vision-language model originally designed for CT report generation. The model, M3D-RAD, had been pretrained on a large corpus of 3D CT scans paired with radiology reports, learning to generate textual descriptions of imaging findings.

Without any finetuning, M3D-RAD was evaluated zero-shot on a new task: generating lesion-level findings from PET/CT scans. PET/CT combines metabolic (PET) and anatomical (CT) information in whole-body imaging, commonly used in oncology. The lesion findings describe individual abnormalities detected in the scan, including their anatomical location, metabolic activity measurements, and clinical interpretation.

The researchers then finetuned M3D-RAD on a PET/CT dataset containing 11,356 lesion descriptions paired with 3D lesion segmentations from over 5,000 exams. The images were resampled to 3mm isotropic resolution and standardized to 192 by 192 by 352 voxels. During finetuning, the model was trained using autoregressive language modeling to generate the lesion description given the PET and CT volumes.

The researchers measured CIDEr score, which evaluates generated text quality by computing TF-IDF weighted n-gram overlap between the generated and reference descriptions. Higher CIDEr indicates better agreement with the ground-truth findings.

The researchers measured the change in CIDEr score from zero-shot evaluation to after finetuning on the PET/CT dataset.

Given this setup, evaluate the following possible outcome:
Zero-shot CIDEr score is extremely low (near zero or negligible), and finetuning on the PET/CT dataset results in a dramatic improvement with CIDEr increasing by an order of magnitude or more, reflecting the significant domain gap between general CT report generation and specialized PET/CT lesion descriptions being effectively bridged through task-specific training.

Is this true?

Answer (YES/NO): NO